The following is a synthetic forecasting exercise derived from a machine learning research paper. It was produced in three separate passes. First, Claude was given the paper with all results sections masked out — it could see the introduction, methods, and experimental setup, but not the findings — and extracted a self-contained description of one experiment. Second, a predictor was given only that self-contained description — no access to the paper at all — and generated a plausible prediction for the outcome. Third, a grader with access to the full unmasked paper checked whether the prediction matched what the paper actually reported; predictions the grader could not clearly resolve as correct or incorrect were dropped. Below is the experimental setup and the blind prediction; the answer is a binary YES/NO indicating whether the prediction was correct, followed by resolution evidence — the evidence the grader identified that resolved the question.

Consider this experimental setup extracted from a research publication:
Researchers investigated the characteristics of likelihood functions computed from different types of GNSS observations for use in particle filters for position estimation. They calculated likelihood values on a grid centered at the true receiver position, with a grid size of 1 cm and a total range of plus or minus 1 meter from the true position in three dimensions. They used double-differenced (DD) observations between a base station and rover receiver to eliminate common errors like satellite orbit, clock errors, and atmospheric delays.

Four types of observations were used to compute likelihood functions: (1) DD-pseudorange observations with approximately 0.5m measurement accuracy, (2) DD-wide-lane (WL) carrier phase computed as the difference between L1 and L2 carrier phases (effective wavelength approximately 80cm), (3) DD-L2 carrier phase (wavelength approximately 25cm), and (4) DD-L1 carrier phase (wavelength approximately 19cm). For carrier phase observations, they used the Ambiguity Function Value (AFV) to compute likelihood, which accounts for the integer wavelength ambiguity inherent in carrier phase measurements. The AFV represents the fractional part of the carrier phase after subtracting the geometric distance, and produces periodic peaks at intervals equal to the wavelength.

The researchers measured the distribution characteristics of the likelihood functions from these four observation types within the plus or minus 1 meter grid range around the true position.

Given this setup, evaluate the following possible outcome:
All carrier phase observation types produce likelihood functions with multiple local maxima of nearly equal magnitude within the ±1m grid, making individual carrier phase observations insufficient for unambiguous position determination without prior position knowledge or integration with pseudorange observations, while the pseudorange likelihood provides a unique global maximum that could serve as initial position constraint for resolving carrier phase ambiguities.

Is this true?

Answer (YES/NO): NO